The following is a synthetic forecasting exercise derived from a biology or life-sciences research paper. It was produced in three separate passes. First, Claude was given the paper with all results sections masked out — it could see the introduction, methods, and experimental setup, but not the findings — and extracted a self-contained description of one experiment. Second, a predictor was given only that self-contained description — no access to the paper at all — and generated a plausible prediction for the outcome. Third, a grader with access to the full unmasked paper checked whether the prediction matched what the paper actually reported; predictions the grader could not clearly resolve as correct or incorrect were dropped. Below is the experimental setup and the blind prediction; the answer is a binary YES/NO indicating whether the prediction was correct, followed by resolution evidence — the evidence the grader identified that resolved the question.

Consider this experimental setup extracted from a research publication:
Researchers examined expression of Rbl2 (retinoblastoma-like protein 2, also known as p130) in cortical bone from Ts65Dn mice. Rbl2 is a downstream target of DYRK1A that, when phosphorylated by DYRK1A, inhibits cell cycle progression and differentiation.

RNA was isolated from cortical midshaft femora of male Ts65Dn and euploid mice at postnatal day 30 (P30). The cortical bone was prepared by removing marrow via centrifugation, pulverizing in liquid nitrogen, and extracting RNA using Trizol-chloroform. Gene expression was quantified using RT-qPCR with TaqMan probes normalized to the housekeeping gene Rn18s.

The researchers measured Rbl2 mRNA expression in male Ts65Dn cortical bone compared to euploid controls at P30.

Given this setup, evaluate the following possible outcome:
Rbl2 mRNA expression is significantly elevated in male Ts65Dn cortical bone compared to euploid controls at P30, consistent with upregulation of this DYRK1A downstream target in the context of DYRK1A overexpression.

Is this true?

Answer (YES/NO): NO